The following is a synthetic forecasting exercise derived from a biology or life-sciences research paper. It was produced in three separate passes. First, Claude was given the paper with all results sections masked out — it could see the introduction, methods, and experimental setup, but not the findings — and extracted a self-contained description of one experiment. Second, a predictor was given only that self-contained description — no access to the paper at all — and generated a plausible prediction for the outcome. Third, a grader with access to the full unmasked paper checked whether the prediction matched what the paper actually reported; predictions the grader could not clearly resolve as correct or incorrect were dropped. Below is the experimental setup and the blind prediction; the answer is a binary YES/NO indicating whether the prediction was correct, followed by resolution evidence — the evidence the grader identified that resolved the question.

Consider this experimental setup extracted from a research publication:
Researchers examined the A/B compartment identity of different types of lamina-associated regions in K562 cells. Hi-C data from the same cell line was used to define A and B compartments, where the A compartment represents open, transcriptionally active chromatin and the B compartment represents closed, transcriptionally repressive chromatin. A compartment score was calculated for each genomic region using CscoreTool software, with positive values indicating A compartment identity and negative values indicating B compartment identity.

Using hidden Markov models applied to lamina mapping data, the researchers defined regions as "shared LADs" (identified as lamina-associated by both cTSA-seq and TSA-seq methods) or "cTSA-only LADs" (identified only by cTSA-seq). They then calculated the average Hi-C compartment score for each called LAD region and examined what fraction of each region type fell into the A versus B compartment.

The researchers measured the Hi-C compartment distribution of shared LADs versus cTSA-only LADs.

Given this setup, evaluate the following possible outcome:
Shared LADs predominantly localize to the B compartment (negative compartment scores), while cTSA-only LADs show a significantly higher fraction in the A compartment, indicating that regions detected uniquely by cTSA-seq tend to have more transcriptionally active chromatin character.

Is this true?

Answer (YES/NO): NO